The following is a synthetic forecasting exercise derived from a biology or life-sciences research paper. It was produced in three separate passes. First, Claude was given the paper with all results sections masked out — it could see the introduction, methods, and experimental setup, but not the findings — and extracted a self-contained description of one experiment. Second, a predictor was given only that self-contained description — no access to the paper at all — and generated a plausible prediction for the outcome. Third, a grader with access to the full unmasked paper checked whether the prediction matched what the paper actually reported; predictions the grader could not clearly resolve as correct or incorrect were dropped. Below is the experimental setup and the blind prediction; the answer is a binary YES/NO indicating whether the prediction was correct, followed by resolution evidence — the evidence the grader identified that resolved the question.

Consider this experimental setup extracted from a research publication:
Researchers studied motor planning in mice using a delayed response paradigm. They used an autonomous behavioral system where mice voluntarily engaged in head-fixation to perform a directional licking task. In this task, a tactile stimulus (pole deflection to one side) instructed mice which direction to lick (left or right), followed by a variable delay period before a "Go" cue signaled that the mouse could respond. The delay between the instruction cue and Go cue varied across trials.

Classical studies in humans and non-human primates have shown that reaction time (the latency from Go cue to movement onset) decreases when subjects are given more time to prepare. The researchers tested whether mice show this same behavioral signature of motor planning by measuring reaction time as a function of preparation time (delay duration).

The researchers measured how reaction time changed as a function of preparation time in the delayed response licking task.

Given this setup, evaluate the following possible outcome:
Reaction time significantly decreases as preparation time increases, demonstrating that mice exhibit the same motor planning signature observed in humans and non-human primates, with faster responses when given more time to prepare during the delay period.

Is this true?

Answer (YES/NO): YES